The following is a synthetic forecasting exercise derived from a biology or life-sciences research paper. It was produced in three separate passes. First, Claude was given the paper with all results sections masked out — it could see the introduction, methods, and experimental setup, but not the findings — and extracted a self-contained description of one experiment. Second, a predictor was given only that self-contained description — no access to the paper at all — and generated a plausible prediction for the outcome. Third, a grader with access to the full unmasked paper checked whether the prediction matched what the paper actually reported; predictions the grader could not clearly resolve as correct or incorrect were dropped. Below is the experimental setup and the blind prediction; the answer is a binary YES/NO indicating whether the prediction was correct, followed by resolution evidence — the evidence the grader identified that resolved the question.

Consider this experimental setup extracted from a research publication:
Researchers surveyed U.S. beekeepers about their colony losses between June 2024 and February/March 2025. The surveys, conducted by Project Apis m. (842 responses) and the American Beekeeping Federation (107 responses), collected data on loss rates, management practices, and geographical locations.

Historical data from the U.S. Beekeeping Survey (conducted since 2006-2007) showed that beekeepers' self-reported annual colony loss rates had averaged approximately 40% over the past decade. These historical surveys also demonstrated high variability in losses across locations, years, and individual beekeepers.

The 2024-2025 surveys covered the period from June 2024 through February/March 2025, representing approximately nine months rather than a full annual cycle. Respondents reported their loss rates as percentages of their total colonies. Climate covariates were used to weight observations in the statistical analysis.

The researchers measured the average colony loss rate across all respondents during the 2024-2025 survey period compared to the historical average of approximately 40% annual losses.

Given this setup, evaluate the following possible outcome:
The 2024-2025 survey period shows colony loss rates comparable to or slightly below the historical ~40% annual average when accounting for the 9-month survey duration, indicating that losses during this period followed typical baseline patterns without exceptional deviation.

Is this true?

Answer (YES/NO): NO